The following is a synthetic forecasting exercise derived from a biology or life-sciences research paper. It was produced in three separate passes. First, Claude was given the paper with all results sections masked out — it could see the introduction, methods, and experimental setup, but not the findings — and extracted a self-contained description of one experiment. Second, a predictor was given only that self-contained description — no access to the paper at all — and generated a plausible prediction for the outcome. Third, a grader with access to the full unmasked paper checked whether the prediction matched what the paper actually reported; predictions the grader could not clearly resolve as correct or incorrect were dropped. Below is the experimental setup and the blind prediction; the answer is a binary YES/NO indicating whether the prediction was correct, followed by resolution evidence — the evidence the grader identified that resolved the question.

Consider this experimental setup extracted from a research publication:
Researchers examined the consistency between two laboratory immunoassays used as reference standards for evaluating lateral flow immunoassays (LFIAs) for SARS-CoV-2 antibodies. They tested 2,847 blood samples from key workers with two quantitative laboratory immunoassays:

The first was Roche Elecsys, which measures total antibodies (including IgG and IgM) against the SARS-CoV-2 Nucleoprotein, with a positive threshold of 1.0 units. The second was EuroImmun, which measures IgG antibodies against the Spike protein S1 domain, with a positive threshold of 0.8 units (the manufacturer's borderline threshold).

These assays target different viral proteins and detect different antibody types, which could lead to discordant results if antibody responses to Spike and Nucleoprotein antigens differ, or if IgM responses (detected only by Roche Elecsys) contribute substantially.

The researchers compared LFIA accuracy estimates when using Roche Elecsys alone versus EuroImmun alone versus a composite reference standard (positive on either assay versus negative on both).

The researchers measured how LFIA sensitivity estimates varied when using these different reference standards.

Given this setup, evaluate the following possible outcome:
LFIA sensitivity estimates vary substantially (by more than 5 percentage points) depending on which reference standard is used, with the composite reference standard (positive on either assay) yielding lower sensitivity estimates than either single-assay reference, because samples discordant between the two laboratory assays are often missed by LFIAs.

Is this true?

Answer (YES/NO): NO